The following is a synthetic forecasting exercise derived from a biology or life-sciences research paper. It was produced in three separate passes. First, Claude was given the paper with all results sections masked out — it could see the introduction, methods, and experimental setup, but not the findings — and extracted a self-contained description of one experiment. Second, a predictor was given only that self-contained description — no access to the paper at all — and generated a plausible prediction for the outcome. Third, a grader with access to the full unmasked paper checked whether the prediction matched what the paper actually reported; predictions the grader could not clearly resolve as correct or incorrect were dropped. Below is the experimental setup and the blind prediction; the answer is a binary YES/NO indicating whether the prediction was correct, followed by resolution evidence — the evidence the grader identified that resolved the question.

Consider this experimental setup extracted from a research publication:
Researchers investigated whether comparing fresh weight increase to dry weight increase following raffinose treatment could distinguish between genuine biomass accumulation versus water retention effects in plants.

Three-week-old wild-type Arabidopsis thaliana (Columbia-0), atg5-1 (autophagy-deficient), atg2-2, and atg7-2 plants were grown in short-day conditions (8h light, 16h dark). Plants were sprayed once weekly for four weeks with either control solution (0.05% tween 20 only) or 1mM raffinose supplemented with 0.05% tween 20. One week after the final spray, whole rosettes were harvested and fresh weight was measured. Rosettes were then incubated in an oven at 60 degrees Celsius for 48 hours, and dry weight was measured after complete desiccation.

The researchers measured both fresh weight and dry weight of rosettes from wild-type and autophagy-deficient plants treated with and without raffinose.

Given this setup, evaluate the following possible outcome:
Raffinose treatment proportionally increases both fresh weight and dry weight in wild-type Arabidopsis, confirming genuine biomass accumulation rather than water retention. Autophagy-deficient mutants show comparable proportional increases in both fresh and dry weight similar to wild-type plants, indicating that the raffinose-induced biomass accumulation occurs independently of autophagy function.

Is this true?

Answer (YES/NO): NO